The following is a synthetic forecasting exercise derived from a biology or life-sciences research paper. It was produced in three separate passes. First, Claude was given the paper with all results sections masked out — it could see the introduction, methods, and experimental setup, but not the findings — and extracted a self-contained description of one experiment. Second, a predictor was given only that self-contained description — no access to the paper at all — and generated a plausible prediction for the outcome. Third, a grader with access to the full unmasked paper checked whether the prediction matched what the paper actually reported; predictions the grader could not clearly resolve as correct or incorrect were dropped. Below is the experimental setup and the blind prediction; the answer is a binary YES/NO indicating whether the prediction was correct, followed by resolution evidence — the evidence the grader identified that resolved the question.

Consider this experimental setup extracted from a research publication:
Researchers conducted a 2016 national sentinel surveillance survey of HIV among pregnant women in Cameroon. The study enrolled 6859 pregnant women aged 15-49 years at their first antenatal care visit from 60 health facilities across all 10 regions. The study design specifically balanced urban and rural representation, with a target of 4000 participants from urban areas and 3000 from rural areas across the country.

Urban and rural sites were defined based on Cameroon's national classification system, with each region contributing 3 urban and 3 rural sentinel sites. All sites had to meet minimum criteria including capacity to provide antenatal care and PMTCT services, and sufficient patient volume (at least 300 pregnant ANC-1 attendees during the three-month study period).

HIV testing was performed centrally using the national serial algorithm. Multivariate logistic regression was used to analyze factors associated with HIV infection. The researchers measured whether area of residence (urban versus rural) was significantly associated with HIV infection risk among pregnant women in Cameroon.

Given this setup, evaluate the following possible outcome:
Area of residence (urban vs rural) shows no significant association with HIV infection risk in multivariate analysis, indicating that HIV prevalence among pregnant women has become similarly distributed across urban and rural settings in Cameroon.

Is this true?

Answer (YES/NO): YES